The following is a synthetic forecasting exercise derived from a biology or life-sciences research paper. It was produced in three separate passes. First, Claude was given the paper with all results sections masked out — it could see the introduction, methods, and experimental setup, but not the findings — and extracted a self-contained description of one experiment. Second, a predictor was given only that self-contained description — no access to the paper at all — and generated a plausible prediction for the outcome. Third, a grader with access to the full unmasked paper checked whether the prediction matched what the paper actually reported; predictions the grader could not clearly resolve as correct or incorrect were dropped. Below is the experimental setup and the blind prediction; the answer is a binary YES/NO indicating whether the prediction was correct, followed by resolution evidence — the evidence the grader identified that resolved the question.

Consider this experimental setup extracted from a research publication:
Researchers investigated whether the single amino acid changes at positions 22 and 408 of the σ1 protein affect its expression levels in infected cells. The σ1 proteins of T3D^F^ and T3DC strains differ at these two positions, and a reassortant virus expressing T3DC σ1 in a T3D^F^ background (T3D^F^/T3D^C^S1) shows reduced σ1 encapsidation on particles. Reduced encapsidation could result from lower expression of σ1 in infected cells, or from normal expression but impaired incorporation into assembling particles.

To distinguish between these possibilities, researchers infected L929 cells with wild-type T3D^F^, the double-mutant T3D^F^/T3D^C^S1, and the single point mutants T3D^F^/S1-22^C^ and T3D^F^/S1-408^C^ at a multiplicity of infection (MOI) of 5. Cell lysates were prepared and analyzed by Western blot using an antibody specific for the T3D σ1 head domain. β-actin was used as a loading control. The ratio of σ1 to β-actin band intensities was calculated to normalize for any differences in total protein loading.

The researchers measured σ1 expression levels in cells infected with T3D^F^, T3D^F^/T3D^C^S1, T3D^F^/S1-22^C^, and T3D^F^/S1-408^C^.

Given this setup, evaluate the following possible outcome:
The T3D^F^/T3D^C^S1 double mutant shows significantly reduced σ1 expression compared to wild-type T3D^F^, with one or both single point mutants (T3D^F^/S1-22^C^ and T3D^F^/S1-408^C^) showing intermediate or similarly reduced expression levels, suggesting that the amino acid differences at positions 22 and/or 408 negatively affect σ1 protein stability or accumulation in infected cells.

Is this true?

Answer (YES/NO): NO